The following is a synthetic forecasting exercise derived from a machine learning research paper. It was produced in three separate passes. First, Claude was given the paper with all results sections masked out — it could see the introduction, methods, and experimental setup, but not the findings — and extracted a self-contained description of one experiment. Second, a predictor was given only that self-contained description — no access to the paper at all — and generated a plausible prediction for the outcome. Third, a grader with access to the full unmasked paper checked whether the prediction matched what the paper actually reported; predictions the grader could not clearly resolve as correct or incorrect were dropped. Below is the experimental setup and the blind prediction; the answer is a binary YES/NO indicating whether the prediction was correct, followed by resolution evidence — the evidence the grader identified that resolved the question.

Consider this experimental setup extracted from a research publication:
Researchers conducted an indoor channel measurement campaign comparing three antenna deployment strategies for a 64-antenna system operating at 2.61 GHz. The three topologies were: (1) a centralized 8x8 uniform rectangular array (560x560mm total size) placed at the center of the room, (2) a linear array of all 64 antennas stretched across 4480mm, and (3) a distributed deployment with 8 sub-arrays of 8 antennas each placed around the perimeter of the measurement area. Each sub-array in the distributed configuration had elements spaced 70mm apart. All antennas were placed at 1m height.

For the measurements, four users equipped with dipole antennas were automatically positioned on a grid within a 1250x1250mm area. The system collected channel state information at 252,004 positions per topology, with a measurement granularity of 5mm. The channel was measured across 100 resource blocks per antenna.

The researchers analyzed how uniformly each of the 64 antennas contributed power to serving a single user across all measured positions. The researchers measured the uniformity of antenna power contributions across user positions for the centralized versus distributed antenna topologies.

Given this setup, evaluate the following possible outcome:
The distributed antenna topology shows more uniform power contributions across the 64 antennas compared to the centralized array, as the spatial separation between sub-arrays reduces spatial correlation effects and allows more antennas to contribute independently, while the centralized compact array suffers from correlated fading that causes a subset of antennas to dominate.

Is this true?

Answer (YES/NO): NO